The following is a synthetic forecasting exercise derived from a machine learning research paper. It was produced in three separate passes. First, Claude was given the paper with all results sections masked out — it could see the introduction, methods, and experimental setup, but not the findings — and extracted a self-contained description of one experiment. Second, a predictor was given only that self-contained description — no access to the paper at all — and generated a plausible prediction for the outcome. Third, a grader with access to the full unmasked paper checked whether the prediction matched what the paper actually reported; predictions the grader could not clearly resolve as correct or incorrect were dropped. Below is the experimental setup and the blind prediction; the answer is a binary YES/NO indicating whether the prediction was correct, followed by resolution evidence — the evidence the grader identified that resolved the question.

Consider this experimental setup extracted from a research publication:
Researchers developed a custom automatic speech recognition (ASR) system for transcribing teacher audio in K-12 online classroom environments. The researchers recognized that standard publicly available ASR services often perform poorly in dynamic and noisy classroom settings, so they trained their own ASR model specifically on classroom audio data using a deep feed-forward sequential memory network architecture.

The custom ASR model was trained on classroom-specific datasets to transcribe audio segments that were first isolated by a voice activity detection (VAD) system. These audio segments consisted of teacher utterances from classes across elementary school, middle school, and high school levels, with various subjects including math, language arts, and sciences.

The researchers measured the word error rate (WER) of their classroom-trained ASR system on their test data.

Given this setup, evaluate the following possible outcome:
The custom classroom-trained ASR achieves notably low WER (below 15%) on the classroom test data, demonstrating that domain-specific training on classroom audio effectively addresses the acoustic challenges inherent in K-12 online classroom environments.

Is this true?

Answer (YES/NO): NO